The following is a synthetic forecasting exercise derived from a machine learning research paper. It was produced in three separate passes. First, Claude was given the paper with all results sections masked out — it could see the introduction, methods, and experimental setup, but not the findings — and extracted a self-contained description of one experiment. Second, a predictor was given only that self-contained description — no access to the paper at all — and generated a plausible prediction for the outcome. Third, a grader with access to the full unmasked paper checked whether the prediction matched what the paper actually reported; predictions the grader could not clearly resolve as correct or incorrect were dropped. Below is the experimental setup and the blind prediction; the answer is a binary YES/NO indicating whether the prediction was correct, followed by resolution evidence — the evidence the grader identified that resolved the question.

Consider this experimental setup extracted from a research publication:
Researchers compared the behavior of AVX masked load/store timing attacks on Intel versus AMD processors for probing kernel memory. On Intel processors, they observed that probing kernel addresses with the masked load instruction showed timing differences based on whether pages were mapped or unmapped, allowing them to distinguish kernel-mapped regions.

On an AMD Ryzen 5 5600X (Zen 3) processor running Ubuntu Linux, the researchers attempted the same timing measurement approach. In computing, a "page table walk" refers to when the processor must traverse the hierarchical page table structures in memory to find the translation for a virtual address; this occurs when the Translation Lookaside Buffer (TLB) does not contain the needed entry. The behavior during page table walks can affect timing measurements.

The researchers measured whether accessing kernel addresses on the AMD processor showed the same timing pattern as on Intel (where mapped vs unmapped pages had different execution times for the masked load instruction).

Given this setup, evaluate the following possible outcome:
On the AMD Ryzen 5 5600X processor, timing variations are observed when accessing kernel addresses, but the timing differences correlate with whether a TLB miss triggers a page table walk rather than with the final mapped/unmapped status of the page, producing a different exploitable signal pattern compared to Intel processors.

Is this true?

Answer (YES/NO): NO